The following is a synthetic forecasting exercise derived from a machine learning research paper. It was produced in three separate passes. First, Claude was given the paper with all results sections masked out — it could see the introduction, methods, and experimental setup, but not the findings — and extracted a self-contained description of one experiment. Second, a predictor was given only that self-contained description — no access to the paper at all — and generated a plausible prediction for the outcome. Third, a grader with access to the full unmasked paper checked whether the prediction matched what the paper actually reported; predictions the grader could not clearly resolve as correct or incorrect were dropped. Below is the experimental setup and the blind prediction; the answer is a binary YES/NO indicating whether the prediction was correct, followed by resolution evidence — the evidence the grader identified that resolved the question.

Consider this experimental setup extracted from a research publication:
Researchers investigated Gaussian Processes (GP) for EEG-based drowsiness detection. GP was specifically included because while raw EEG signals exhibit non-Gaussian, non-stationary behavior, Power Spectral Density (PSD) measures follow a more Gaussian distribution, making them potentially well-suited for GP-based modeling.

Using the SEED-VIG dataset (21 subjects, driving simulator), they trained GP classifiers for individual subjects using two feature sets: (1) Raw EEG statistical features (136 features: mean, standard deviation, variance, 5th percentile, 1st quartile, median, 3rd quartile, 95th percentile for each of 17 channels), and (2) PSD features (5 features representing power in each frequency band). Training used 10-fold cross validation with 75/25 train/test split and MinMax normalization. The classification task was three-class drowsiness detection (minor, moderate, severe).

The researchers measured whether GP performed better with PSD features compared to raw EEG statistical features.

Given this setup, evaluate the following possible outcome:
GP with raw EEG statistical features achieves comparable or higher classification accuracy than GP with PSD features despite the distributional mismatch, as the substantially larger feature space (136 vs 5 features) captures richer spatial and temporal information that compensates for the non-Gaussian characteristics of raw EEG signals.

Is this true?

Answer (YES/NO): YES